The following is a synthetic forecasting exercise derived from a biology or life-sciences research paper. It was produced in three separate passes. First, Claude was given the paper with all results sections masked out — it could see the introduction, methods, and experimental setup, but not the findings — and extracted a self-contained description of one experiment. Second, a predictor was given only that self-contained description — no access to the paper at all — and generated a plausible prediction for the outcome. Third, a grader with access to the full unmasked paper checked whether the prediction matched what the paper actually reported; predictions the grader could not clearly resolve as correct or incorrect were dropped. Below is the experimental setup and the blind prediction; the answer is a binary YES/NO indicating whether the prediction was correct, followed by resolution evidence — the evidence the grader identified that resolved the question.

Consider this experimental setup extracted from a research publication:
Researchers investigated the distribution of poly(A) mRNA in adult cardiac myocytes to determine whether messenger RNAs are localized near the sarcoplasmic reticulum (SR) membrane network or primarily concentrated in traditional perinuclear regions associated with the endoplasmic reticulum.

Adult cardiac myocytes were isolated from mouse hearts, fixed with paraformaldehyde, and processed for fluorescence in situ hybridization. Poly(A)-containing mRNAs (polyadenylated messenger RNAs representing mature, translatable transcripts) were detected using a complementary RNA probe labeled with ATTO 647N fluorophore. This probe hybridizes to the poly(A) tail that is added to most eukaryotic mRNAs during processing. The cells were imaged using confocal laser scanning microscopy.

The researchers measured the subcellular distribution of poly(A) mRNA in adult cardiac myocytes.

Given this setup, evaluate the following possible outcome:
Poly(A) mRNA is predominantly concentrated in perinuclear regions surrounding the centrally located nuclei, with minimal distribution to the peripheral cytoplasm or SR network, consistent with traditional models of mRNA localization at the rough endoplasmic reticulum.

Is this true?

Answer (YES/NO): NO